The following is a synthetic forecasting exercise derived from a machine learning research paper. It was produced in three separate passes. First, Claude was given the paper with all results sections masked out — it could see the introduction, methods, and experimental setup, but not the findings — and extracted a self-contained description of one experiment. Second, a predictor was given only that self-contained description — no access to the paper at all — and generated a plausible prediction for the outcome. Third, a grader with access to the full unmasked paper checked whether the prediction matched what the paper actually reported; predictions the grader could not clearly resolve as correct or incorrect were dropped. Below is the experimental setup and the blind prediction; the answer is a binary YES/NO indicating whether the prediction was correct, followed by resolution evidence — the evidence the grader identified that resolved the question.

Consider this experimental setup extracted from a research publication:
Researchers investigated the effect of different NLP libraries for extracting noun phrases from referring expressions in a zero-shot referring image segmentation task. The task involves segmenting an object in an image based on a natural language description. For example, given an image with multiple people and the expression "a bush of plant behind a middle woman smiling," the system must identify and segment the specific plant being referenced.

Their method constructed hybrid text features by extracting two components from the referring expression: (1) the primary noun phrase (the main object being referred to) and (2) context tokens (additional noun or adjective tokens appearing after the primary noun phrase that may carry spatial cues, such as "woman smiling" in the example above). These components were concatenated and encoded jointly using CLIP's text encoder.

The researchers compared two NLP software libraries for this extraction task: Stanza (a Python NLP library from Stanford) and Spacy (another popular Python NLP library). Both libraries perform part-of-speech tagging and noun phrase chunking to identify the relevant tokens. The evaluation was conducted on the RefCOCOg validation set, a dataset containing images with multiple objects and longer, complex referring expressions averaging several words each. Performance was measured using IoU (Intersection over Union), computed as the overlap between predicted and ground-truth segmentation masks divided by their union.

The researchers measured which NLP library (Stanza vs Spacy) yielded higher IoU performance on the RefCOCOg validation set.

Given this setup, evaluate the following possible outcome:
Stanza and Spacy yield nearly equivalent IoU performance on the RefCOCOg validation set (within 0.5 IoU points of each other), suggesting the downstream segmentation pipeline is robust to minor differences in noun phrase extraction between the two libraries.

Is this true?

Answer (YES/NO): NO